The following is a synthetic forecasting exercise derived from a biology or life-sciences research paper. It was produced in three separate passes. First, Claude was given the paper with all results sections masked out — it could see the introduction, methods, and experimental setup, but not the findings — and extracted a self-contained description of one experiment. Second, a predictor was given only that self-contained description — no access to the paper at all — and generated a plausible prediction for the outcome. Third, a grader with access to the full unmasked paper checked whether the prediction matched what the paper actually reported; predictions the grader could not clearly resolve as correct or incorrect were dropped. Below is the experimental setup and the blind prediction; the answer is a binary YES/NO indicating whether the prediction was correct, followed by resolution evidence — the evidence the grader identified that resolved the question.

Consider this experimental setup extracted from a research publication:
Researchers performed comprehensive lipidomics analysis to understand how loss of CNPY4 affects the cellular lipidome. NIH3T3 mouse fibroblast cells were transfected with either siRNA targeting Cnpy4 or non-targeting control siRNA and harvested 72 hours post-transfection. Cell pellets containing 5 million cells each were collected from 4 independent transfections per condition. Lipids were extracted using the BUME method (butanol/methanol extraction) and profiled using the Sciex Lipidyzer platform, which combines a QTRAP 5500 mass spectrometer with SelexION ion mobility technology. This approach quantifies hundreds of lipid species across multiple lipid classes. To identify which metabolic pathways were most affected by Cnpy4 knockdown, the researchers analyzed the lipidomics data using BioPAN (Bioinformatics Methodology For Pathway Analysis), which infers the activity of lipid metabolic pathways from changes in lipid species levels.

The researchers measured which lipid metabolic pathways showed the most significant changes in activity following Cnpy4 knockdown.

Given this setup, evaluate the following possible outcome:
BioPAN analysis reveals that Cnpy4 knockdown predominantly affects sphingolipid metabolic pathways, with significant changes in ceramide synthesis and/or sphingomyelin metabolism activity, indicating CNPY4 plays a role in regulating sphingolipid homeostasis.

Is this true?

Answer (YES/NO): YES